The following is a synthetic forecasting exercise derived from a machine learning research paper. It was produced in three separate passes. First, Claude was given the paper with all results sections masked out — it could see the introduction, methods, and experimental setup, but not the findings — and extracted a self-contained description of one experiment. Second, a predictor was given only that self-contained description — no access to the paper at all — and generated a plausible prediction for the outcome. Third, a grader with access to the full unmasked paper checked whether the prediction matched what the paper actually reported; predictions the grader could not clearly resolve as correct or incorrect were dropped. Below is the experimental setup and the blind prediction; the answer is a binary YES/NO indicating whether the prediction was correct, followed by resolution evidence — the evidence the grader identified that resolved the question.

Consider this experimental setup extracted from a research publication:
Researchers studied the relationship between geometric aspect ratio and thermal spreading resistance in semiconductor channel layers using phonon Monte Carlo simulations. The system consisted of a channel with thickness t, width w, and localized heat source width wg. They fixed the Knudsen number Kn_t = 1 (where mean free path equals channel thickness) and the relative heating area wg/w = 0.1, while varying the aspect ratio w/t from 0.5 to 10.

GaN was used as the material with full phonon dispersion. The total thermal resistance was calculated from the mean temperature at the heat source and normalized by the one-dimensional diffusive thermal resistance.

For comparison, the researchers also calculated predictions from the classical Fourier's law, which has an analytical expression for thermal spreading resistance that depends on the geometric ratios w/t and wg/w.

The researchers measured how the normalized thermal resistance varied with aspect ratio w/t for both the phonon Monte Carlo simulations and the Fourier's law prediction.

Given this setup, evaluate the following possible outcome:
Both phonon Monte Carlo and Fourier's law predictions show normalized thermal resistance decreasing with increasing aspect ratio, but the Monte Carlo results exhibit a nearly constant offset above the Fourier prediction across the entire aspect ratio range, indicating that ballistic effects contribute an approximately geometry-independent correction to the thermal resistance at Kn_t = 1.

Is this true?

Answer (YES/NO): NO